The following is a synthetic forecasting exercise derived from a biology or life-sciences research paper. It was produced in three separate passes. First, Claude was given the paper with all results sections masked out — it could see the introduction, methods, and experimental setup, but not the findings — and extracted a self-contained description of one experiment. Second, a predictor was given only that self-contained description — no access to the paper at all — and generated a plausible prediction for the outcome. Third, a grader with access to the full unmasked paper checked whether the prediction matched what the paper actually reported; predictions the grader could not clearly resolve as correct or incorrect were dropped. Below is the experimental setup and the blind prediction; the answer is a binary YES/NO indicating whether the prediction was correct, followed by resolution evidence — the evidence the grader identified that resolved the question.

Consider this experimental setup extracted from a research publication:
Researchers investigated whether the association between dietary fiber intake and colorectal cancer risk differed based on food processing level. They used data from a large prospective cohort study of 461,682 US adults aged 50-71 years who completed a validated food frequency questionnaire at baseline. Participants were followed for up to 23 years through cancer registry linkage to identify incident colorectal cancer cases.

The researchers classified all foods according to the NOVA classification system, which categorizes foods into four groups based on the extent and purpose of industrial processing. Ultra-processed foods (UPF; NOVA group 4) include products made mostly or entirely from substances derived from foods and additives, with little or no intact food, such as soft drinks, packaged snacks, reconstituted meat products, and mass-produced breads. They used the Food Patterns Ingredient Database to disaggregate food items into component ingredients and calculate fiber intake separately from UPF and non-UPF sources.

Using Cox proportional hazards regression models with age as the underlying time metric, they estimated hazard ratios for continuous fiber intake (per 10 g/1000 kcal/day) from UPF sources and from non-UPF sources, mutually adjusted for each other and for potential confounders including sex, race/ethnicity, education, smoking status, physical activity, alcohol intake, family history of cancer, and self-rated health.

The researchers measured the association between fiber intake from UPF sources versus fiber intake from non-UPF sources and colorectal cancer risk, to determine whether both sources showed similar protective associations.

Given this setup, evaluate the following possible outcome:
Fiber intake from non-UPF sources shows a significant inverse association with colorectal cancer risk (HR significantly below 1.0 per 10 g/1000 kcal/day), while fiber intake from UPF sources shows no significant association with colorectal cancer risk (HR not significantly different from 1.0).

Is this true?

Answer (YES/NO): NO